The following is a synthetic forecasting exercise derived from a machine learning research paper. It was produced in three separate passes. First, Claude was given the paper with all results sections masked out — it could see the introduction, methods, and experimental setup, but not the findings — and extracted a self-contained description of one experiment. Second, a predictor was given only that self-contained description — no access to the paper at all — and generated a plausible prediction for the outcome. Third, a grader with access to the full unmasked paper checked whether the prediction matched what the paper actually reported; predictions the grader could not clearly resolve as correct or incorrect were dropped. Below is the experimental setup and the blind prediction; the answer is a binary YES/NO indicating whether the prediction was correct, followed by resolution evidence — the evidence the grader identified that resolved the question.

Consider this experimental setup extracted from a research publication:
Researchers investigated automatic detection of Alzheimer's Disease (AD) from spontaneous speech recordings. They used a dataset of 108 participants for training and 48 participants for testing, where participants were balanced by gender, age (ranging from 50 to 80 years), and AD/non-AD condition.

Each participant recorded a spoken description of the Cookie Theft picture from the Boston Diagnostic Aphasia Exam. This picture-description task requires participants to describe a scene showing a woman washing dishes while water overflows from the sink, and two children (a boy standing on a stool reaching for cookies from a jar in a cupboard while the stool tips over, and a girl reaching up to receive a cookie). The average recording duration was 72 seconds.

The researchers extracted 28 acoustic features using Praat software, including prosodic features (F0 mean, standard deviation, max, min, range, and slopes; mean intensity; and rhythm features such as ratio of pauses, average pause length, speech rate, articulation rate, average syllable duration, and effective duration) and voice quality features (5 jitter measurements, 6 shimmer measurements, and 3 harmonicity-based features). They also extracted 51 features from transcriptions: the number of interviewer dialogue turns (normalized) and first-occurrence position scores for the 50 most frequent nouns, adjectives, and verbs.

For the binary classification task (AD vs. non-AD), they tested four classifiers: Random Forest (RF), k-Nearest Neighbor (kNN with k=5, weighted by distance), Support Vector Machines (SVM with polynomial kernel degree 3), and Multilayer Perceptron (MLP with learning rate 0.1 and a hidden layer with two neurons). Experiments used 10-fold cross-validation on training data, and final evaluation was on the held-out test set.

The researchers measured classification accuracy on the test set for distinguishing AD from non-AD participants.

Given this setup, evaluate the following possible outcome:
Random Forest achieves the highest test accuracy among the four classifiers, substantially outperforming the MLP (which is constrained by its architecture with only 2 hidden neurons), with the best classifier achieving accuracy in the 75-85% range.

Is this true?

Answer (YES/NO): NO